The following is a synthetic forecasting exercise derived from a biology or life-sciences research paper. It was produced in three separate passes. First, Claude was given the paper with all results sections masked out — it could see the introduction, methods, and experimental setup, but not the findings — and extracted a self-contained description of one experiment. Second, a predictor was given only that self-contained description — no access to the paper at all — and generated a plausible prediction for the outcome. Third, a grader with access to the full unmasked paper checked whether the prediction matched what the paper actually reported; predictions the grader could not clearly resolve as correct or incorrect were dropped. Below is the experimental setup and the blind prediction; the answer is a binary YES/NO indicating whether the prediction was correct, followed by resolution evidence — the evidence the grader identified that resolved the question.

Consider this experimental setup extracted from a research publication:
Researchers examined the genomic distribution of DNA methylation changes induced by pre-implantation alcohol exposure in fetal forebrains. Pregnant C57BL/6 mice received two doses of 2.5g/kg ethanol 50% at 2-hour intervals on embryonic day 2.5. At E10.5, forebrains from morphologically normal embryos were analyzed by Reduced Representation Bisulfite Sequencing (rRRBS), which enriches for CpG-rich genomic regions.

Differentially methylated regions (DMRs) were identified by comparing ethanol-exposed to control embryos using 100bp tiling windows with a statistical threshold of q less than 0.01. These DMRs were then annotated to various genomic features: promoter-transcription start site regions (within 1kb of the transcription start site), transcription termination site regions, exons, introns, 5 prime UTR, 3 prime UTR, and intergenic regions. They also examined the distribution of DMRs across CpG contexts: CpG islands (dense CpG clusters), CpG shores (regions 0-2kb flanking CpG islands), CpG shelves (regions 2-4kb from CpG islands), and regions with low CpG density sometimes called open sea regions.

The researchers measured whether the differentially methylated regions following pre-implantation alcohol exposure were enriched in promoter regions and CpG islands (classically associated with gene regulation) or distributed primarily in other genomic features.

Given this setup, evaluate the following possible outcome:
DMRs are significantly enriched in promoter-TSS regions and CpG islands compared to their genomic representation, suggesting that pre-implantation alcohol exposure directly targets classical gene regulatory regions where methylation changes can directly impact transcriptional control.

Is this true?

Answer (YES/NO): NO